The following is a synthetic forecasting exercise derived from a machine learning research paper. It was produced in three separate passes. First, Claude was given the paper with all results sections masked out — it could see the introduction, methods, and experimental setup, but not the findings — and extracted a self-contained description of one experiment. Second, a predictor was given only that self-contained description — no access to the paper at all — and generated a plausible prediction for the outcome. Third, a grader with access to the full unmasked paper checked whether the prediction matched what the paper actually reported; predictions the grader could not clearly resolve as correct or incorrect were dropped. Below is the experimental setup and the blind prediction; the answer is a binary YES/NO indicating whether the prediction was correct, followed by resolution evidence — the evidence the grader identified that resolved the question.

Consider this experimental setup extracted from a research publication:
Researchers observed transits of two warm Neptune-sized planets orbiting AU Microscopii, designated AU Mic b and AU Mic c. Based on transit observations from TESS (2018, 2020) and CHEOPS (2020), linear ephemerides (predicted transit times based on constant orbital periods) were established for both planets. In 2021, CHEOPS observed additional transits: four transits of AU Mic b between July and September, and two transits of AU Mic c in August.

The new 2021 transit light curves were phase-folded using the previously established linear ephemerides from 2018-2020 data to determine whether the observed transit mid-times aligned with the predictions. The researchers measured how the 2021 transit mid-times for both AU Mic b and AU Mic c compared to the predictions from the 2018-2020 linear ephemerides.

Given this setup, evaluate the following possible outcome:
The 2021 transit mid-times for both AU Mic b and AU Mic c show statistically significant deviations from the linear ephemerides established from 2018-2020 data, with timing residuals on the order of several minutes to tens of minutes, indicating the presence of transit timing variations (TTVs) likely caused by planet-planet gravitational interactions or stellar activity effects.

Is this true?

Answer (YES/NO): YES